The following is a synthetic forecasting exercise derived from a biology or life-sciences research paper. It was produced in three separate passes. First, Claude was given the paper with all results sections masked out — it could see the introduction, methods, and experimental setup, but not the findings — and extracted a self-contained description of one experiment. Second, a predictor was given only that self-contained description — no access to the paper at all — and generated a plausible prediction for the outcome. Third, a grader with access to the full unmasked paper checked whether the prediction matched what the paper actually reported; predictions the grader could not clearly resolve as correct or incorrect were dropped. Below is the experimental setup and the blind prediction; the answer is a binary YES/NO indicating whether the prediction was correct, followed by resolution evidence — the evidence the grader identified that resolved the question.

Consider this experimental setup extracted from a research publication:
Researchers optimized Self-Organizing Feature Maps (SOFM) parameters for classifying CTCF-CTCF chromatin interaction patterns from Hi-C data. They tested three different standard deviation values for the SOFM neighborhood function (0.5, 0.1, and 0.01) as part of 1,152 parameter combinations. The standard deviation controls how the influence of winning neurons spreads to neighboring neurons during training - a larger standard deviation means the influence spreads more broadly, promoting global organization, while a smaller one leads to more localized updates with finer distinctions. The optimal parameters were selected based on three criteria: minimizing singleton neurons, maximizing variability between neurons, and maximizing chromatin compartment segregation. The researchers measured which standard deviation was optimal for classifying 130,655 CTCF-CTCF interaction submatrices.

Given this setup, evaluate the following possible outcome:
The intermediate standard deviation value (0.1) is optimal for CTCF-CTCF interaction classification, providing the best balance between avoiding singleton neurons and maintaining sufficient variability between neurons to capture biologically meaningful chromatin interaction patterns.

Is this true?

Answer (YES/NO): NO